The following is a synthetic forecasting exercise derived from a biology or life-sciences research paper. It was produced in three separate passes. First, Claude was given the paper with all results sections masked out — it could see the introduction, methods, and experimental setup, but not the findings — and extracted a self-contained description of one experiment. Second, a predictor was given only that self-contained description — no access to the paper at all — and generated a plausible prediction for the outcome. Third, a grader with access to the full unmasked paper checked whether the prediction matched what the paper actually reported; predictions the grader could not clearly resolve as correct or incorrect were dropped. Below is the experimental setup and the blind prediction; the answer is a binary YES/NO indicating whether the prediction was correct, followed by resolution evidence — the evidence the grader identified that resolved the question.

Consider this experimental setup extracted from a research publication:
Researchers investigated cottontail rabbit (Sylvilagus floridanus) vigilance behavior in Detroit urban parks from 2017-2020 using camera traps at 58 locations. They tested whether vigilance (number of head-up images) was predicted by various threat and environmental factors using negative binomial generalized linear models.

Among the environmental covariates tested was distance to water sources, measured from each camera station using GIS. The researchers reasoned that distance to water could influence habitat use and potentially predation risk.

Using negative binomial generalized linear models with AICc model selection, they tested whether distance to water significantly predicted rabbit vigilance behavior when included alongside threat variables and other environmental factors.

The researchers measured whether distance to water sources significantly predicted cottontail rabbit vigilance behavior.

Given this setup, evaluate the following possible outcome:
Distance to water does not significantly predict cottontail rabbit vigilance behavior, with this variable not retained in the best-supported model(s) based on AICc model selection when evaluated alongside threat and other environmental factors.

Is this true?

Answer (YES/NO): NO